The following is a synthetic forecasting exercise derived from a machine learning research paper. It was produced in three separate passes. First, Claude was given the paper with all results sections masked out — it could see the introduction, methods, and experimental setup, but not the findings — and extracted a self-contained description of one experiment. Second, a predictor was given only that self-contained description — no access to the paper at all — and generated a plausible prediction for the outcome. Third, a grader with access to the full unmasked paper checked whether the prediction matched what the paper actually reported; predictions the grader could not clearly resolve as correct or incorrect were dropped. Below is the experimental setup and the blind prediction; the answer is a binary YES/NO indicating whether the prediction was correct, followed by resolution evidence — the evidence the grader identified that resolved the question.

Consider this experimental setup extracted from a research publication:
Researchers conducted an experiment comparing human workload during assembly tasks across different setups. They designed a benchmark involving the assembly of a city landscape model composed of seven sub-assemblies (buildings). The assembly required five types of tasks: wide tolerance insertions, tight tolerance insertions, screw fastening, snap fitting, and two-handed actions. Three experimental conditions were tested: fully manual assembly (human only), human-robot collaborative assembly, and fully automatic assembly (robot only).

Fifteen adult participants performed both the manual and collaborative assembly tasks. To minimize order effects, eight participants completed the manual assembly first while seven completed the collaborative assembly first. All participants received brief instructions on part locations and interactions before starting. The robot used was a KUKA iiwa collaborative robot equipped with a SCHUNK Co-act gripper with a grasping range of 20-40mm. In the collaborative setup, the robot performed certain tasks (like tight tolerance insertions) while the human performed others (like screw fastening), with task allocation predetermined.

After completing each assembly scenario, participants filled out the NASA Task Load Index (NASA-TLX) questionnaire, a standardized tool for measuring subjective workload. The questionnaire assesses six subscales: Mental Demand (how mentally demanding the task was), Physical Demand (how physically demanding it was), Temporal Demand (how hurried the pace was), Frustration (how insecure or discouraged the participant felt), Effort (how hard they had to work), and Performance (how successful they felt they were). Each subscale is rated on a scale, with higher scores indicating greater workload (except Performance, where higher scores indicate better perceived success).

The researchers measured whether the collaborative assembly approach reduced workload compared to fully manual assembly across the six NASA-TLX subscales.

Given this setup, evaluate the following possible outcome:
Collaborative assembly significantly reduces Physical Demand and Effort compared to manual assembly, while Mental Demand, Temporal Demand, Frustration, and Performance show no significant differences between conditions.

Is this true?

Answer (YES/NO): NO